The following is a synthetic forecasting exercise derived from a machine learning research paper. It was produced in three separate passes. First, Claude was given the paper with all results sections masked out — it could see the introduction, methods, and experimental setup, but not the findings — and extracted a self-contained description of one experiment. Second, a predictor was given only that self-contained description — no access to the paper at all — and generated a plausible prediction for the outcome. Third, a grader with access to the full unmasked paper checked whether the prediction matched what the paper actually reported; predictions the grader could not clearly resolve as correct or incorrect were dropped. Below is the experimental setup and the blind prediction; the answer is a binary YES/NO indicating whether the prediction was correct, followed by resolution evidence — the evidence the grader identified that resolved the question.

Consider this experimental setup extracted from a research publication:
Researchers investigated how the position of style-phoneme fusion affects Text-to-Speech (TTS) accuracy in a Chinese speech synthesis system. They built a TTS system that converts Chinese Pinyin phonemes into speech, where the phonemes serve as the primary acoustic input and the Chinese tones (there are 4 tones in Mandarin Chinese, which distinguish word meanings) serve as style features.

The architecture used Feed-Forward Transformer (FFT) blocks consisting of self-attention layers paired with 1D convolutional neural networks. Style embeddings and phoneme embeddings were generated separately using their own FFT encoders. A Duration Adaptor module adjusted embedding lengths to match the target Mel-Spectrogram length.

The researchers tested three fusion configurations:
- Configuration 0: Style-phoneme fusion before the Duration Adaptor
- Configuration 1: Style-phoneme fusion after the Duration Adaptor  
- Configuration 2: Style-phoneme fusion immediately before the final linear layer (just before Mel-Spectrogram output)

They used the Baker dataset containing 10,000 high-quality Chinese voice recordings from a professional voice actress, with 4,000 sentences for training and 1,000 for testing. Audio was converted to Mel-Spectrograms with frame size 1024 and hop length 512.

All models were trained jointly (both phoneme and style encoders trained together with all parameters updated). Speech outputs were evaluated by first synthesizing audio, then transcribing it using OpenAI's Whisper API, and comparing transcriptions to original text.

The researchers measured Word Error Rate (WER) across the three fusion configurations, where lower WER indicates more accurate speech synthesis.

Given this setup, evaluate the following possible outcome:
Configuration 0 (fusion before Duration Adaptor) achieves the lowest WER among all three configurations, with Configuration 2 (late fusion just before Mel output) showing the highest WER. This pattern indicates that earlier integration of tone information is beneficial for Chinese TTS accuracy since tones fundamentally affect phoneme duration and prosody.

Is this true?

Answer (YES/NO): NO